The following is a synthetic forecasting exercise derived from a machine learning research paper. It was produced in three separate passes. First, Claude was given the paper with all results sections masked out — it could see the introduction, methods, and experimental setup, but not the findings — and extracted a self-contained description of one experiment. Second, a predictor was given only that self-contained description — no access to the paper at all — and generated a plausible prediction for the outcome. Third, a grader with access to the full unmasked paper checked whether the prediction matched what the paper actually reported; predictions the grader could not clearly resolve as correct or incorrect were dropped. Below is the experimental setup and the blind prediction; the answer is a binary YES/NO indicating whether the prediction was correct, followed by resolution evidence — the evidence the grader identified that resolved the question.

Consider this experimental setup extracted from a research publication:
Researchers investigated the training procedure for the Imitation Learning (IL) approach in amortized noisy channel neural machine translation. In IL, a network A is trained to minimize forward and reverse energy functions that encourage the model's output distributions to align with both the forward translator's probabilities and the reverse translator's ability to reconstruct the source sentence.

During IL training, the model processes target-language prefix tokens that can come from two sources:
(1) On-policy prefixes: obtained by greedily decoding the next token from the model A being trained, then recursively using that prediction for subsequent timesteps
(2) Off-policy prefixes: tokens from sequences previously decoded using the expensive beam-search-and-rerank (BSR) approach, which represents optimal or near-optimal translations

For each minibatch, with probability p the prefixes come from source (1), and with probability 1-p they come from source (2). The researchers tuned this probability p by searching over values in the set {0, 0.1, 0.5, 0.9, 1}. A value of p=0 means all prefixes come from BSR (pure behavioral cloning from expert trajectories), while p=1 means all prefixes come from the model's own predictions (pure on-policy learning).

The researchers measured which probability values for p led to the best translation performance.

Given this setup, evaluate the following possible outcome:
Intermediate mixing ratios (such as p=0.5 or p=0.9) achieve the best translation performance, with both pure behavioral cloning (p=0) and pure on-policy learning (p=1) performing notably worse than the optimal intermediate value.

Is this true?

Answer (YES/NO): NO